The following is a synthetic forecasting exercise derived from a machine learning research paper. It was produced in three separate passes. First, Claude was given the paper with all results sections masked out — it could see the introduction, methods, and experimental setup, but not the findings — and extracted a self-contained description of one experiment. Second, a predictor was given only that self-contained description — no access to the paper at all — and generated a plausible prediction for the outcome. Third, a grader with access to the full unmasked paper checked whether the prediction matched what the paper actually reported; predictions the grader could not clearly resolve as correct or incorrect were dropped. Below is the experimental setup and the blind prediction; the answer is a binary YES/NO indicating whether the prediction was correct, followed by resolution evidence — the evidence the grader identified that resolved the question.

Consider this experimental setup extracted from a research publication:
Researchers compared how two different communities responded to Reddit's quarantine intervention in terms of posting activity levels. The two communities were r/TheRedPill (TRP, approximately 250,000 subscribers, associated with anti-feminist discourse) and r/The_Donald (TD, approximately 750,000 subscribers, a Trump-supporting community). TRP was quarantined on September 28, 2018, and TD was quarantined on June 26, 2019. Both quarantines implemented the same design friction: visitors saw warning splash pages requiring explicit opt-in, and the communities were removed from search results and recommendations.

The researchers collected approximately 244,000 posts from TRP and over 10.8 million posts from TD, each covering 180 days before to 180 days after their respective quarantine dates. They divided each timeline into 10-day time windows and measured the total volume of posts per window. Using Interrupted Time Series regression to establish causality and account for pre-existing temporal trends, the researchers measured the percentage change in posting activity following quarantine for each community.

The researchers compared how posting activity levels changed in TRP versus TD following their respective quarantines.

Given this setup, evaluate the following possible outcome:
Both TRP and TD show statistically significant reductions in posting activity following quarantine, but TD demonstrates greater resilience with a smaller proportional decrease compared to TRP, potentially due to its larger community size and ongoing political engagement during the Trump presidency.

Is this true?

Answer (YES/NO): NO